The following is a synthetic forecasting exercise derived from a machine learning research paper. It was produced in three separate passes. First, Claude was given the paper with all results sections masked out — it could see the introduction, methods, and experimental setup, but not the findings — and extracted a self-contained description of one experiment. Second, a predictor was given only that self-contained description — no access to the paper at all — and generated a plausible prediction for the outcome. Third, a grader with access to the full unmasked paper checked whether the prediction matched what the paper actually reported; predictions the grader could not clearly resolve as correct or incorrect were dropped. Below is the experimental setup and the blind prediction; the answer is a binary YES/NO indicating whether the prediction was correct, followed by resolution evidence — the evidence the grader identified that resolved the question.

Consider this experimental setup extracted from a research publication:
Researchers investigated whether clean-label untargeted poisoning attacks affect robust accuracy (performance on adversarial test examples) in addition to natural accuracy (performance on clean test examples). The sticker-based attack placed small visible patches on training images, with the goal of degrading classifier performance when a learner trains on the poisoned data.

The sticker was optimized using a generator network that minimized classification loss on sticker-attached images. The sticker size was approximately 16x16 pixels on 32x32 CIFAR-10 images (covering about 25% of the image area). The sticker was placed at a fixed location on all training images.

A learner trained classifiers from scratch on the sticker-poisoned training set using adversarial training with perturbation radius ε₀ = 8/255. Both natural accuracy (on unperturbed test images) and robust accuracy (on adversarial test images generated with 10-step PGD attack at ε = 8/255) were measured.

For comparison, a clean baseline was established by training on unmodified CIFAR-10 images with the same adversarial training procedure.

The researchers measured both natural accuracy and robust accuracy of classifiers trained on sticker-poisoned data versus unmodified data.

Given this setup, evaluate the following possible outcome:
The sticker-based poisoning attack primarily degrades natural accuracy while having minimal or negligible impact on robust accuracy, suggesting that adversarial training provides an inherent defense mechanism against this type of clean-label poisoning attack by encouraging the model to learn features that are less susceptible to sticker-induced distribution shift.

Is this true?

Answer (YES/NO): NO